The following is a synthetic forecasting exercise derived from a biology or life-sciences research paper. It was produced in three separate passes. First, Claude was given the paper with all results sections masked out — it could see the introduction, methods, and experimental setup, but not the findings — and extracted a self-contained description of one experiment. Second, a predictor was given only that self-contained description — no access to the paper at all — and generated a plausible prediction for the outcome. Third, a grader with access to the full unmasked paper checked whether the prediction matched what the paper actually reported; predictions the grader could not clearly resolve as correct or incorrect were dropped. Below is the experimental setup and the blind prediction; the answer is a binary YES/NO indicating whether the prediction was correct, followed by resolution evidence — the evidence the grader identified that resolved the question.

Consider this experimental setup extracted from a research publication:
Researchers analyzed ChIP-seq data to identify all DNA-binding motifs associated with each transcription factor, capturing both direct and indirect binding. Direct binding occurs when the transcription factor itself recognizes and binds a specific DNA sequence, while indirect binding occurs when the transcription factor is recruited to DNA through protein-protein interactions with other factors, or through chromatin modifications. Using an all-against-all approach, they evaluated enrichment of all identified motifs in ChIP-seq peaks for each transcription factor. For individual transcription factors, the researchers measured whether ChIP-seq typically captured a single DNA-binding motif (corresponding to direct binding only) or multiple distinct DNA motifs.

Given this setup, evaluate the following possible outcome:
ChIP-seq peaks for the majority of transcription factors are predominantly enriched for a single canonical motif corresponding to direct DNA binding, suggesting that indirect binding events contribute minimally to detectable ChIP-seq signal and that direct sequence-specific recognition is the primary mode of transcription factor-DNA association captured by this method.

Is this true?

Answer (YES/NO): NO